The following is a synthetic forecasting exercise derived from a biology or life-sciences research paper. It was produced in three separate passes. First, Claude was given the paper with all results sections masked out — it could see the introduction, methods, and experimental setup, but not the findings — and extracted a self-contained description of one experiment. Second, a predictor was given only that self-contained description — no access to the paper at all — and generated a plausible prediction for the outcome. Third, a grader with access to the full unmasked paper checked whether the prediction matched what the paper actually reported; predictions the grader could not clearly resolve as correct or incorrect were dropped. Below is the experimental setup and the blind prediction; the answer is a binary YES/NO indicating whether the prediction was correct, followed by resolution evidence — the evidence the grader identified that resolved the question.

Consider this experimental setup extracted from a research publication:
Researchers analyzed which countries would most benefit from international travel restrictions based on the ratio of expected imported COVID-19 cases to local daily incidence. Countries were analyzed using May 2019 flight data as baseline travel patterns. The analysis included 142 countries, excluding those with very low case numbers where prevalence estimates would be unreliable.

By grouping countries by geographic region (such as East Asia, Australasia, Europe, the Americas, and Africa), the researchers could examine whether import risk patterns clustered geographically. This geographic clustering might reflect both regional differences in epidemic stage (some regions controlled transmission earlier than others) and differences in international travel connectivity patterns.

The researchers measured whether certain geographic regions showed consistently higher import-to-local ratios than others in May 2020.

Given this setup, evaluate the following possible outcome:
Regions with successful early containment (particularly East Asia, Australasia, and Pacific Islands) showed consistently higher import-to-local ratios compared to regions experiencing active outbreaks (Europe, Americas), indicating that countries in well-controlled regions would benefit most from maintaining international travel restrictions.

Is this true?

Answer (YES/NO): NO